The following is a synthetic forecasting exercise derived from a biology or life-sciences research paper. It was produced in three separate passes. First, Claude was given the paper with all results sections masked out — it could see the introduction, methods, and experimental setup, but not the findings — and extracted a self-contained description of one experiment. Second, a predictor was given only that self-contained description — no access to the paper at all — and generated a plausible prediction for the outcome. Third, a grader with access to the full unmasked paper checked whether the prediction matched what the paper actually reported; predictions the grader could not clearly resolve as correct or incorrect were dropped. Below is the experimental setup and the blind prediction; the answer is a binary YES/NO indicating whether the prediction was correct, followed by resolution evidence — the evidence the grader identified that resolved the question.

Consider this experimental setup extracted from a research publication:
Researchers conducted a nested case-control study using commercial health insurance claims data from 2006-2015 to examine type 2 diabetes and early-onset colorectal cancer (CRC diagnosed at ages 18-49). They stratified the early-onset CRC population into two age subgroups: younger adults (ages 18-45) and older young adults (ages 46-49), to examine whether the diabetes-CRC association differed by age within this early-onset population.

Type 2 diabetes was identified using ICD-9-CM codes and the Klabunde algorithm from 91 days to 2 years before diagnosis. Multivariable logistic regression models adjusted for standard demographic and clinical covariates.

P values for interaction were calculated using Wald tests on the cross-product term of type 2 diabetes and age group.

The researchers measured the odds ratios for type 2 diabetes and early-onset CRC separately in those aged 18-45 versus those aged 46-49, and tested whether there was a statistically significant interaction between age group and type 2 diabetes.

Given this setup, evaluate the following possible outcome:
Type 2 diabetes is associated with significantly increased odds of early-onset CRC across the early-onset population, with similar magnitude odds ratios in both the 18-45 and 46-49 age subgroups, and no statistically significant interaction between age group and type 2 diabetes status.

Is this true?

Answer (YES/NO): YES